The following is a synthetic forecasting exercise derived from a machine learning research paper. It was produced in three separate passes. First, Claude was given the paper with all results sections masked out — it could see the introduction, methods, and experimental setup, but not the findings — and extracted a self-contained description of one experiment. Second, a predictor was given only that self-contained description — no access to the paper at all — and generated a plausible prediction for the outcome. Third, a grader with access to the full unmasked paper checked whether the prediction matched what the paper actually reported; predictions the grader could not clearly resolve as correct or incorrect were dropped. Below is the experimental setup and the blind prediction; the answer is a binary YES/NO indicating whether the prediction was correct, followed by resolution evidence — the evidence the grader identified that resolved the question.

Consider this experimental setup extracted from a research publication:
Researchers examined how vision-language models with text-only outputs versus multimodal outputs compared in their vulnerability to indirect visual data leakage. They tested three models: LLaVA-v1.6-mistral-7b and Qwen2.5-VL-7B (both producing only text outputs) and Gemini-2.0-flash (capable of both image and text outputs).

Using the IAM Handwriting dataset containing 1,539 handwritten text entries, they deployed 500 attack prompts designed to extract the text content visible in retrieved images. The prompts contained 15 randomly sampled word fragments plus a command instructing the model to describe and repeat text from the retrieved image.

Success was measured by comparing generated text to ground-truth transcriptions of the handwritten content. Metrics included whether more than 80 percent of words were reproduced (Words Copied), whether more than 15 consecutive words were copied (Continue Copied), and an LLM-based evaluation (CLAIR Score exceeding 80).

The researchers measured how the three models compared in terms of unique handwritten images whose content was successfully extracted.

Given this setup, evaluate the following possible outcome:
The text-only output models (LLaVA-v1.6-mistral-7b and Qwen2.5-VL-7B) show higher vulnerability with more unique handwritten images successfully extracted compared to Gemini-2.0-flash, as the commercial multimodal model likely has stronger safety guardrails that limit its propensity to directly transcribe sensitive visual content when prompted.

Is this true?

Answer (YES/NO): NO